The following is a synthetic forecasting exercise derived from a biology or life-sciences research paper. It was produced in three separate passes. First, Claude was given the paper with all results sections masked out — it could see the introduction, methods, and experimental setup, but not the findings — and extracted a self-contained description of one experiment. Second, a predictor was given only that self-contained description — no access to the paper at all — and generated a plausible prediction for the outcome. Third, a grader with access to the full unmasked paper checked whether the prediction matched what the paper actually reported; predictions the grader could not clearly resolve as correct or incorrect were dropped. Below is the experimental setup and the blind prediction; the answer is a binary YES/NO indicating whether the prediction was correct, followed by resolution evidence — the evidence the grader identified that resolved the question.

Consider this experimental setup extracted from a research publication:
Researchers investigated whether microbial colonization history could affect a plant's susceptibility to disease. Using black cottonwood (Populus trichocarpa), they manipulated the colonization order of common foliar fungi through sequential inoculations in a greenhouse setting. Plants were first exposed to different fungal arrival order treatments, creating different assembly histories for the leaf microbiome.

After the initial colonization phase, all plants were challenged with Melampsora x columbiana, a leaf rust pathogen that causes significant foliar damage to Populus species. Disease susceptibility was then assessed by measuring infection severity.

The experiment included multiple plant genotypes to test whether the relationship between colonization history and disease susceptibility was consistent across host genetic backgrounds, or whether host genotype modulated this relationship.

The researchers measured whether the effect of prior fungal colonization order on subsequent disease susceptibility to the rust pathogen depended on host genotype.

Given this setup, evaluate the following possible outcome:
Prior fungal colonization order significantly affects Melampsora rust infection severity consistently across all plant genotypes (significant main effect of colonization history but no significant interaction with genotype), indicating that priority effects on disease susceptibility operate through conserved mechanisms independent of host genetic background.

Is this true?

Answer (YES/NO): NO